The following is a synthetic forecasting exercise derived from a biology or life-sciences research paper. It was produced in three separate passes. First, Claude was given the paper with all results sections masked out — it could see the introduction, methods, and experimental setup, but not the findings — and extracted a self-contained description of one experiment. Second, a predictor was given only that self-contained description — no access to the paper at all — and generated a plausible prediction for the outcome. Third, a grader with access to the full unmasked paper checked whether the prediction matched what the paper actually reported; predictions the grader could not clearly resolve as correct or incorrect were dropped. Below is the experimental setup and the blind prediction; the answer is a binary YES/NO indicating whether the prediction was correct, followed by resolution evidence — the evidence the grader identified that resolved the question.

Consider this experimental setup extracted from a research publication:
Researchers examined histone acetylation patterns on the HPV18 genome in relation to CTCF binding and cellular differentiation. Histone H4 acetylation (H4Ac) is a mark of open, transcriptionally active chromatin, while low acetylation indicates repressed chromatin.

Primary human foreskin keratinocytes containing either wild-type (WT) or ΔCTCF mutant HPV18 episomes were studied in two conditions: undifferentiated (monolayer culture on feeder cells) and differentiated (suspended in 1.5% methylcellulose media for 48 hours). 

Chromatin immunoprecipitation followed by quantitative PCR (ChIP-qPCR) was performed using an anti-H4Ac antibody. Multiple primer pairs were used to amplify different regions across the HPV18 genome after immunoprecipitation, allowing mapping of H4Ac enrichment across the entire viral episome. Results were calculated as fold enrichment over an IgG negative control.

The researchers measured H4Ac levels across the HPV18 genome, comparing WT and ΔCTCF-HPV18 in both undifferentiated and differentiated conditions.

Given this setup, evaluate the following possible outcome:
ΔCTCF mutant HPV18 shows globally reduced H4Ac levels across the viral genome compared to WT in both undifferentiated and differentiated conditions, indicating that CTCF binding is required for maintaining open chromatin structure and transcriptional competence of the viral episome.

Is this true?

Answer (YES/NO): YES